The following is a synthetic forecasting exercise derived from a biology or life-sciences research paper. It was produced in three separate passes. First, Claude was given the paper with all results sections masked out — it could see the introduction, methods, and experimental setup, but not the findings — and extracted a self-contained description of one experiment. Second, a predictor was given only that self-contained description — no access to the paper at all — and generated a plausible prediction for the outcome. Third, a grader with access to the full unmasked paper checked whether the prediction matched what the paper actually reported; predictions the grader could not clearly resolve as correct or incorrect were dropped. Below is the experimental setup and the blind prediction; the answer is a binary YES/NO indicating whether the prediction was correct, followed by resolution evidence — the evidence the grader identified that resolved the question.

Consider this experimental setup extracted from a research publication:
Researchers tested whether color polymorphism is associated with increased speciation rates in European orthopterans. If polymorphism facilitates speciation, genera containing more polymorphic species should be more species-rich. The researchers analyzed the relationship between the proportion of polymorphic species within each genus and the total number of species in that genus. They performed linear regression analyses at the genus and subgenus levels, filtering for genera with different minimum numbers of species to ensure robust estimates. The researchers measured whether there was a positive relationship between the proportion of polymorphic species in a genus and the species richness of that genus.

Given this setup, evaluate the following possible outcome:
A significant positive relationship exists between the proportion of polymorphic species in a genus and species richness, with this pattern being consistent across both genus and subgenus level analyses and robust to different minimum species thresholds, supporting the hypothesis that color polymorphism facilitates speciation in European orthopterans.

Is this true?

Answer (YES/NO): NO